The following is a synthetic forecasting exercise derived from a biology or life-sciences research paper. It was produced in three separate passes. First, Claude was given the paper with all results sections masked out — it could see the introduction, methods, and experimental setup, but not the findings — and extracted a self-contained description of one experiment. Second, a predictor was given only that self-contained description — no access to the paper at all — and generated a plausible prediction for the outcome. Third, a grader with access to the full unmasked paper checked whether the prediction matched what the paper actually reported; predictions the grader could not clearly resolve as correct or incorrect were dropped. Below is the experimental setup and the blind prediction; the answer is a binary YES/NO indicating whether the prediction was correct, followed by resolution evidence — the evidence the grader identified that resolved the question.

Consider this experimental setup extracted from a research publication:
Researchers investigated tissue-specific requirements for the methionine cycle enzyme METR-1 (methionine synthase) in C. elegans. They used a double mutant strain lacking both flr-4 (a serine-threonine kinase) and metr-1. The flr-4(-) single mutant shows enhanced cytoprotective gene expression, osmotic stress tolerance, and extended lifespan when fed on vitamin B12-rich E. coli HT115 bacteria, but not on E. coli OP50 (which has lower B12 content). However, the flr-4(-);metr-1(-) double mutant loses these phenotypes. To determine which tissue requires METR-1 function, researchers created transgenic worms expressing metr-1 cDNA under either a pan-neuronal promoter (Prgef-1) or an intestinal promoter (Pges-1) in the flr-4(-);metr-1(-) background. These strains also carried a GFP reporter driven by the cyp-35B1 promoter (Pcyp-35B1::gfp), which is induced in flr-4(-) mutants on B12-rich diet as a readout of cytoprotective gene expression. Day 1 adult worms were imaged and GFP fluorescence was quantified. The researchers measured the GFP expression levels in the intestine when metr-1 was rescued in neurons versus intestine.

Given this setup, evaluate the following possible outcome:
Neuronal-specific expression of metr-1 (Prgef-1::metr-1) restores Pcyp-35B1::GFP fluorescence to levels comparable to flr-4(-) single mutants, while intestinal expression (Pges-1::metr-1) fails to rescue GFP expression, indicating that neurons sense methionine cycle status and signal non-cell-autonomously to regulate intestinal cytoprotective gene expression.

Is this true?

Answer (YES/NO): YES